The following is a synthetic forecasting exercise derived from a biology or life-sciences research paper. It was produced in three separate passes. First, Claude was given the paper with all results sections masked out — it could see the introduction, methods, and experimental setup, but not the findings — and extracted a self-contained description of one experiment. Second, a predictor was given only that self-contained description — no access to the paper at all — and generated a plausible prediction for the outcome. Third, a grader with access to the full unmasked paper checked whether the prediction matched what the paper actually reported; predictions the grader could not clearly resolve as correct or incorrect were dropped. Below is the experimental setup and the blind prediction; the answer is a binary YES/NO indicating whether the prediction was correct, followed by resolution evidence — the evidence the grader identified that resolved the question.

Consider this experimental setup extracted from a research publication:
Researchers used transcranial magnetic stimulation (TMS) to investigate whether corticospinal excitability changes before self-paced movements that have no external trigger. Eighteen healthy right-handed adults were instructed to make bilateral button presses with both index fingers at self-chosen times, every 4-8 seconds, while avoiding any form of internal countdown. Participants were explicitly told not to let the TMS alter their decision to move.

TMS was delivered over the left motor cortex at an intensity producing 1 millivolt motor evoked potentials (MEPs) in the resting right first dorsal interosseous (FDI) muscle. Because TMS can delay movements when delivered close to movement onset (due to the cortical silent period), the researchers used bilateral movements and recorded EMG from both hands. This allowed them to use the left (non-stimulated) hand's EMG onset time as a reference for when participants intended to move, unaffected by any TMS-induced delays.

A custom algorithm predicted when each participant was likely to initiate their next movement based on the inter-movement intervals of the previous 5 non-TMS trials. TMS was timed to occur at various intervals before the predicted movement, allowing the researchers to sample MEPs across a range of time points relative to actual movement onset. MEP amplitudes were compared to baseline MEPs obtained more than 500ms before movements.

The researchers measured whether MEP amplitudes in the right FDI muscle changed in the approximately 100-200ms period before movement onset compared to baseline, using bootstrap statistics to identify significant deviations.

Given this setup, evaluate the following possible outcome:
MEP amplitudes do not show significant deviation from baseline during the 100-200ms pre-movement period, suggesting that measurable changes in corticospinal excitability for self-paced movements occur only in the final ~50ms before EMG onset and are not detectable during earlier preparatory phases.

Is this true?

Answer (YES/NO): NO